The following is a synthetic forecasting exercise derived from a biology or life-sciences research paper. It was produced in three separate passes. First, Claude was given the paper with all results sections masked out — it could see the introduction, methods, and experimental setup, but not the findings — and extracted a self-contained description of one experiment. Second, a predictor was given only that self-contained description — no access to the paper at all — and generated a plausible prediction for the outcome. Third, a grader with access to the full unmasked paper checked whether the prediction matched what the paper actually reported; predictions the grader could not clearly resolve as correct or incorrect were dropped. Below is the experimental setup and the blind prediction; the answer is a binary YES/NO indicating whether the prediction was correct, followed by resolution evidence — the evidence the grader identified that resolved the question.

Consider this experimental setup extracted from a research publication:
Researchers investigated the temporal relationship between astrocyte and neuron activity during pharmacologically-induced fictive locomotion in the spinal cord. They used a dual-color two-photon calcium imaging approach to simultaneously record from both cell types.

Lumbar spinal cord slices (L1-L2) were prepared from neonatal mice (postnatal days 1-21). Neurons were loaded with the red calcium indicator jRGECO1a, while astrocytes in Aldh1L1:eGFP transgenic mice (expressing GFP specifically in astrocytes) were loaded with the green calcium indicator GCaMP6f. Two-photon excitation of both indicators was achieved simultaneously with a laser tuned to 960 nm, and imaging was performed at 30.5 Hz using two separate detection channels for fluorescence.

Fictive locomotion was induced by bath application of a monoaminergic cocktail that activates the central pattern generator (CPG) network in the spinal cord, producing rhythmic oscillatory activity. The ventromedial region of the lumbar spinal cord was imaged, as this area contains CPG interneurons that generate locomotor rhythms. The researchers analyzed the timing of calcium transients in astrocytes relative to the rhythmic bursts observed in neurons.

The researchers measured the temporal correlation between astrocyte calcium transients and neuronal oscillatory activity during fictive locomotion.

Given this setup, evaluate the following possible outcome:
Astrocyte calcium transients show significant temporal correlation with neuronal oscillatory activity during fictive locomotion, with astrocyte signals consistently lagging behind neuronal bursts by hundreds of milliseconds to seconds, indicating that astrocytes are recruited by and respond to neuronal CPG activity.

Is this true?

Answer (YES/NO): NO